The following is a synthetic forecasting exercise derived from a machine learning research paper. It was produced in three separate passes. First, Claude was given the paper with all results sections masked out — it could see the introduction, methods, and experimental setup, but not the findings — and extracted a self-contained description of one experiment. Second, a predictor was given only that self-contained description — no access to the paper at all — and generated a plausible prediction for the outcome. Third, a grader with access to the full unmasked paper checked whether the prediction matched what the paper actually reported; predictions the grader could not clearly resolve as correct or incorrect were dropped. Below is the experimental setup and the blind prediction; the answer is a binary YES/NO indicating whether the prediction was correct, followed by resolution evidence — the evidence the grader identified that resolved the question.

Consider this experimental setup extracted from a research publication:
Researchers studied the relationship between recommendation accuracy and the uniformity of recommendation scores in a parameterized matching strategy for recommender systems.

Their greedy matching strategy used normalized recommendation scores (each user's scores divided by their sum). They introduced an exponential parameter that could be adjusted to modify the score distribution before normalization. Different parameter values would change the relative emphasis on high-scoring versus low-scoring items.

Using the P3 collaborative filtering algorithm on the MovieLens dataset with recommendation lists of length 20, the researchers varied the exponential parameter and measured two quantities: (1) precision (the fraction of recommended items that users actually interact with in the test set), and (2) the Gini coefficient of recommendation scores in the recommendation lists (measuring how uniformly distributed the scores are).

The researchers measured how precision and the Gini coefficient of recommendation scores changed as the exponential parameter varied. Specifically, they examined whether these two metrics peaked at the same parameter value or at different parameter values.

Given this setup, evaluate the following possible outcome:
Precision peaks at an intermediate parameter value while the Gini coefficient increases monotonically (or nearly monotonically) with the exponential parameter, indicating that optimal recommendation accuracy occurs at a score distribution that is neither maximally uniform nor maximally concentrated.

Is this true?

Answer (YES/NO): NO